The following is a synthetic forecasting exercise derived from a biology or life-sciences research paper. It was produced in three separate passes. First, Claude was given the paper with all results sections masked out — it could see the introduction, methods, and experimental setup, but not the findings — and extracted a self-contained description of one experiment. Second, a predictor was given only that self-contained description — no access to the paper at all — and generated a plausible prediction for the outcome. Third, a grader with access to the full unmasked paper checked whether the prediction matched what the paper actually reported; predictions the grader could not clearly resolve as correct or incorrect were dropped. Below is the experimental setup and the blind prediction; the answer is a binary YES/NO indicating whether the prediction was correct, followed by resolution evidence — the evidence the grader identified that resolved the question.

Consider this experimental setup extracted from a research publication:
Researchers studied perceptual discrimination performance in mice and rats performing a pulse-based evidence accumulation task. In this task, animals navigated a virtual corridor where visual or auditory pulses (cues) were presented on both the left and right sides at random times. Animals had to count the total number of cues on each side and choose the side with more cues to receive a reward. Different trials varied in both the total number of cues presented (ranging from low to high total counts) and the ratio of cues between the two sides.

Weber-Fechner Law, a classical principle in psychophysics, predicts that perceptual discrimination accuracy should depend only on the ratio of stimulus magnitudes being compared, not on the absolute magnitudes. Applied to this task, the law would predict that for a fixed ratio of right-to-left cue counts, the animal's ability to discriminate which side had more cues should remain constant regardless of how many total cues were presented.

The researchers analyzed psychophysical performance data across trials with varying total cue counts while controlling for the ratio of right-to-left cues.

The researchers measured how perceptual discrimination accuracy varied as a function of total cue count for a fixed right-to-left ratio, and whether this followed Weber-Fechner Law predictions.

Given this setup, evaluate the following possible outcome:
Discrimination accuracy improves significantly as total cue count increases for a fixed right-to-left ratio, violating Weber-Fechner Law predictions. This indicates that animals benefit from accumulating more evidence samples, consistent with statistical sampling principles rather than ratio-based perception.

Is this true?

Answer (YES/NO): NO